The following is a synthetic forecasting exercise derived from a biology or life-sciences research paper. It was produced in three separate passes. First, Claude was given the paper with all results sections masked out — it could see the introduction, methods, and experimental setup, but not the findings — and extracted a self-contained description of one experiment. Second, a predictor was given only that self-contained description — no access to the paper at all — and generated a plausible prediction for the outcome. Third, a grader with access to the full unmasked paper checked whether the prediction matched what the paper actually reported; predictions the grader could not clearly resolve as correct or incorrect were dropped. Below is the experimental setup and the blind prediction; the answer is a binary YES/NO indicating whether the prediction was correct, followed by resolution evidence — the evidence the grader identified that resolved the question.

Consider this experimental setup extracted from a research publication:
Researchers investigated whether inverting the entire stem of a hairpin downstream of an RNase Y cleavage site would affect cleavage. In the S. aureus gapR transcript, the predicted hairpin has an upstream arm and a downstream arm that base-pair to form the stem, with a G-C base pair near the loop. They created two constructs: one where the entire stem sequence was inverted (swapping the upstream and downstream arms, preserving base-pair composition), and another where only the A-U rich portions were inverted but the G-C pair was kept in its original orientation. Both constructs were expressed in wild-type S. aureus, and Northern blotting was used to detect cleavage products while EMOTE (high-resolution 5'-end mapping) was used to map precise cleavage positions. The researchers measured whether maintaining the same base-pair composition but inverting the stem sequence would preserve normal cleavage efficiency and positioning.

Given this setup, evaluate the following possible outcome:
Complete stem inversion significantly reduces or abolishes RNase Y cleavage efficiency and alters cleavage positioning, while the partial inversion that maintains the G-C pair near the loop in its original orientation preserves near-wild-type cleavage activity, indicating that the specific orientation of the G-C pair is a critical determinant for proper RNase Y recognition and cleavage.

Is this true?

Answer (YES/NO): NO